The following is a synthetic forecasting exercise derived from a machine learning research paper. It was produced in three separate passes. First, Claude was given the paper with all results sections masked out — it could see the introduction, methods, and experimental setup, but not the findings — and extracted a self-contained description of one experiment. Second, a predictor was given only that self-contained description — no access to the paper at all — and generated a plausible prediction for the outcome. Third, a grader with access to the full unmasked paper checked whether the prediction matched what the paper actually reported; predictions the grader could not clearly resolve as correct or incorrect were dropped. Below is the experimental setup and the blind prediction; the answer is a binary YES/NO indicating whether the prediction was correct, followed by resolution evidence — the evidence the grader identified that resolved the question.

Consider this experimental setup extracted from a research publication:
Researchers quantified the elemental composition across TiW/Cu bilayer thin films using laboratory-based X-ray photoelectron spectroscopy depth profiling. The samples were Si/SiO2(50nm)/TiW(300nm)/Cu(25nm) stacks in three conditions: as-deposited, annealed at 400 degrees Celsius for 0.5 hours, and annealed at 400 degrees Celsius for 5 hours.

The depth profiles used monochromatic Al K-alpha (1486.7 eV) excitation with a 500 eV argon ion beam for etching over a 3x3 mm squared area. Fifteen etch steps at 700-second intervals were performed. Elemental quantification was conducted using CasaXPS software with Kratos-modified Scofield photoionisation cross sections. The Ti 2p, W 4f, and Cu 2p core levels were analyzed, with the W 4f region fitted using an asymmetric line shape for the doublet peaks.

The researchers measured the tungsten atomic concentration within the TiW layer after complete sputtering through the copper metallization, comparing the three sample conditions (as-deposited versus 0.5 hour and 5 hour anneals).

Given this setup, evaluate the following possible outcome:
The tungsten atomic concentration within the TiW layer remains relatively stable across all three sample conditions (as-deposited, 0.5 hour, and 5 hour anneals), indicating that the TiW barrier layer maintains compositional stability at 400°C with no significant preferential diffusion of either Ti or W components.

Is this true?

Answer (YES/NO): NO